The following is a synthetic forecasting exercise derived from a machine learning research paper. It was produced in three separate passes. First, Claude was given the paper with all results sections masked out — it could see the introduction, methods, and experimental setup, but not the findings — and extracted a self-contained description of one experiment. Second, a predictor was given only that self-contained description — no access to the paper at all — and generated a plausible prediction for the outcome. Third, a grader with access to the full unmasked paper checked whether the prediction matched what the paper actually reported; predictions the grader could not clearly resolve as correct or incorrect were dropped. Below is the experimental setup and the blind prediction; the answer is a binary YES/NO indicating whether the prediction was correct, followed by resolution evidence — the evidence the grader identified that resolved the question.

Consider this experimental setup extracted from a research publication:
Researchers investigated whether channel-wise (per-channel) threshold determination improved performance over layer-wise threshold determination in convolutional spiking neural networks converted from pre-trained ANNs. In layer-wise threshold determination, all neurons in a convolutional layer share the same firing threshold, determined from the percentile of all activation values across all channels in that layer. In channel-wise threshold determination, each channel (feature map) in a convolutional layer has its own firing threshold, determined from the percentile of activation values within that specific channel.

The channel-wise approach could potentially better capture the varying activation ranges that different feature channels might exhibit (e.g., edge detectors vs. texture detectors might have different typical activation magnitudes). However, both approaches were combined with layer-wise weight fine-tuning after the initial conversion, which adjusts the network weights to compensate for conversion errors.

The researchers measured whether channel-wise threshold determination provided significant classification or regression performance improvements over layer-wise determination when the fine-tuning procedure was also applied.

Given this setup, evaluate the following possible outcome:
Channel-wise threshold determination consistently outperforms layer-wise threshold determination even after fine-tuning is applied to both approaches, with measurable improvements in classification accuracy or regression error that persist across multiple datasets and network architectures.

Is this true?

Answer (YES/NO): NO